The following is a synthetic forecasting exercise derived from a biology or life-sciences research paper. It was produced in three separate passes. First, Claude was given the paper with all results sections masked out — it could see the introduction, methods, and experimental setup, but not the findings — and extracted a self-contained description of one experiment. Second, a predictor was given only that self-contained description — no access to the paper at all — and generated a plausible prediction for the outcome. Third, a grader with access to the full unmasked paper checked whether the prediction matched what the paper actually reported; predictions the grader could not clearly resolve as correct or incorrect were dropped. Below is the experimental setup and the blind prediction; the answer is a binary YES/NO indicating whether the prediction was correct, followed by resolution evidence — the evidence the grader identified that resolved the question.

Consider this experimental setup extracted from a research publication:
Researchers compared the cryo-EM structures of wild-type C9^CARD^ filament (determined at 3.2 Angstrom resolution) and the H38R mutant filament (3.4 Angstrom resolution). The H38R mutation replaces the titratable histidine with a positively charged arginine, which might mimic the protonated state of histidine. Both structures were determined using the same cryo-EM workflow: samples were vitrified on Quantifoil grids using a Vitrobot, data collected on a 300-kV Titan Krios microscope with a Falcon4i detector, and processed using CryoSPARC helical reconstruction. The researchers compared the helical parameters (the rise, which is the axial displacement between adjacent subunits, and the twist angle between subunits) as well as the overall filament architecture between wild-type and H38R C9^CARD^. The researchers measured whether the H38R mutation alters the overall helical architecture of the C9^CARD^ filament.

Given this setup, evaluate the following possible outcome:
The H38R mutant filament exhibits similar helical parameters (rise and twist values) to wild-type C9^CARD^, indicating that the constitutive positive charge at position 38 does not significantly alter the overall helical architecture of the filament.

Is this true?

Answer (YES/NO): YES